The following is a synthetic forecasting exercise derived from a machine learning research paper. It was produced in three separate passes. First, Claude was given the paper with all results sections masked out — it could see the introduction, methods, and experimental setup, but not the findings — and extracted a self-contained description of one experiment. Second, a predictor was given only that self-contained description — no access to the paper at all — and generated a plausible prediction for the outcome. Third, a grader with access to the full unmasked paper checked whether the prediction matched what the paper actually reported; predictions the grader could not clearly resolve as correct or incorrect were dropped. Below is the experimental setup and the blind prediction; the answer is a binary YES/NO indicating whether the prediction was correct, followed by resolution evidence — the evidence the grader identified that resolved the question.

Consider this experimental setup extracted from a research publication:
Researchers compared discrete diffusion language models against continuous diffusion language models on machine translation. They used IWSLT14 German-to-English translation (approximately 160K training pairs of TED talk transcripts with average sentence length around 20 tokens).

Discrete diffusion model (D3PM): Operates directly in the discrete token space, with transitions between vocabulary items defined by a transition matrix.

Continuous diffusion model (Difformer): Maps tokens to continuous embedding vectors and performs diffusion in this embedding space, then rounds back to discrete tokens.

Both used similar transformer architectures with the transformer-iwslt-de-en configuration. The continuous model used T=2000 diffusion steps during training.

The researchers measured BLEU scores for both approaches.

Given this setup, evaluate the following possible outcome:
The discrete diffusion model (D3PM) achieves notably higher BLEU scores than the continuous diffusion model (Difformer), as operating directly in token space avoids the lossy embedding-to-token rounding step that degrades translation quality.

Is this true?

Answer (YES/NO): NO